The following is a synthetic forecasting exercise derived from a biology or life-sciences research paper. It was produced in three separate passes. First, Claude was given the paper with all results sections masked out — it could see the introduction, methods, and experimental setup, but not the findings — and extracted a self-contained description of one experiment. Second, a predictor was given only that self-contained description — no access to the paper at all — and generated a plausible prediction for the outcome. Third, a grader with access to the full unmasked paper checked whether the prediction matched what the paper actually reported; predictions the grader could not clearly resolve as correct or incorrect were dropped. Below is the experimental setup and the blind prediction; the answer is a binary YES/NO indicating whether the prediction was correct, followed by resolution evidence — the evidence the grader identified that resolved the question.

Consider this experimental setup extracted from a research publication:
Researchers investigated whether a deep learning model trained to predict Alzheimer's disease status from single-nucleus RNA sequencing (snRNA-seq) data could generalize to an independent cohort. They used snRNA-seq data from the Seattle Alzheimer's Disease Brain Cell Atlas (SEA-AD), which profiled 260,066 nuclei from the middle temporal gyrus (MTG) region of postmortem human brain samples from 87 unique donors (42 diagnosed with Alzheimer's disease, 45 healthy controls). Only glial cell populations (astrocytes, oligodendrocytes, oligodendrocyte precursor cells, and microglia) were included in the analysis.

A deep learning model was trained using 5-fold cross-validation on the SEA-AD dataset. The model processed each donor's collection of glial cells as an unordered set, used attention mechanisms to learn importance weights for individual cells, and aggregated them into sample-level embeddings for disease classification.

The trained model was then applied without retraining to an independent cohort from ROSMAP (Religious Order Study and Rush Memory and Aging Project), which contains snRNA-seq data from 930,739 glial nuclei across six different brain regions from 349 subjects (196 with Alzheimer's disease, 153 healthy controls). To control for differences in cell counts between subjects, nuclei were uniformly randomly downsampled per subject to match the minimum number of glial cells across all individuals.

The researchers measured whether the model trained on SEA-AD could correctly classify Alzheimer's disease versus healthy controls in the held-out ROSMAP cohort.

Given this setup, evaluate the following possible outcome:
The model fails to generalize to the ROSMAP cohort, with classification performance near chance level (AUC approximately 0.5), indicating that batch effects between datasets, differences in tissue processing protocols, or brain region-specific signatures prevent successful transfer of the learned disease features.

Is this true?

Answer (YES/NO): NO